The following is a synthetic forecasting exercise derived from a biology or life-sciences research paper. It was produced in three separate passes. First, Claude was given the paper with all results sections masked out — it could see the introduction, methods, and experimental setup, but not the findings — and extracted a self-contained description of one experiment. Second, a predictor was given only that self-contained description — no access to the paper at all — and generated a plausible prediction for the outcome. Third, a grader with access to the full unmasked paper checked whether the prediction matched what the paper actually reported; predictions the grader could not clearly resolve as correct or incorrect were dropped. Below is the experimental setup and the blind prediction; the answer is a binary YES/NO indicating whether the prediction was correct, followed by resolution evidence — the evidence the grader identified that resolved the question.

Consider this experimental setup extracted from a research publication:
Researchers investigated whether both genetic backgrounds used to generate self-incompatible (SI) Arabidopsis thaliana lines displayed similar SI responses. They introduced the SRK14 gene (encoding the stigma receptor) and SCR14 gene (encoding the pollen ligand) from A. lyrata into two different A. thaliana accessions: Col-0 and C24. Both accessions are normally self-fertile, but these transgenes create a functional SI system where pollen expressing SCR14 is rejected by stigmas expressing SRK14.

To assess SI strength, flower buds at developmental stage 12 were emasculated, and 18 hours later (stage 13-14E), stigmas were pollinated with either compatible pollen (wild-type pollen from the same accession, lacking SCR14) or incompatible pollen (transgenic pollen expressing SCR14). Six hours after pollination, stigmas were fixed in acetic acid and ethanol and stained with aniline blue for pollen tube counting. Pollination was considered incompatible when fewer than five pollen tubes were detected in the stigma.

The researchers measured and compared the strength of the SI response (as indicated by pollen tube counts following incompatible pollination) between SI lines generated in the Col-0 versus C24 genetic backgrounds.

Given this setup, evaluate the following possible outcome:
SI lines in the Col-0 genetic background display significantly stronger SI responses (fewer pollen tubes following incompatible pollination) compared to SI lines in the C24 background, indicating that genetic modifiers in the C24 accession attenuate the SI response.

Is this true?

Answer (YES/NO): NO